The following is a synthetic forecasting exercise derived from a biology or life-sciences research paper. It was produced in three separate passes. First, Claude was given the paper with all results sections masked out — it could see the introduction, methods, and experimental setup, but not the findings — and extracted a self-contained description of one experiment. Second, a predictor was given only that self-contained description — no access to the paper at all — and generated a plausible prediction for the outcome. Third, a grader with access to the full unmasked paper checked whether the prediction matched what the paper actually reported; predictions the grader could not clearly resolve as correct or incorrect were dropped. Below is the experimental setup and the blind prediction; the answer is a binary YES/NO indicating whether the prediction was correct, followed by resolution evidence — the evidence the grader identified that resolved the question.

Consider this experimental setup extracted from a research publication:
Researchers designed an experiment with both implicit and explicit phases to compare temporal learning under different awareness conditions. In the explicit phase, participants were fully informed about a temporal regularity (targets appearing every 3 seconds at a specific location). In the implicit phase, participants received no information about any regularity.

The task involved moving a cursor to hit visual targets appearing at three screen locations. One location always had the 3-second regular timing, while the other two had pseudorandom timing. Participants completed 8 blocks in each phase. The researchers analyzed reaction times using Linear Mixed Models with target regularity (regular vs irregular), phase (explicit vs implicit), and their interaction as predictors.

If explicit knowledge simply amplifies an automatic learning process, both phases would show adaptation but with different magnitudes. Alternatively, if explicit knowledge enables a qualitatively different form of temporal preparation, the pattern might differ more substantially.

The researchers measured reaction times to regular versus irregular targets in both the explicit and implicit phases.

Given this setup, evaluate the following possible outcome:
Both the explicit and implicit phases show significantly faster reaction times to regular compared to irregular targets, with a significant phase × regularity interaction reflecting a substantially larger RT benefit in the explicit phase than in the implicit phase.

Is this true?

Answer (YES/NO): YES